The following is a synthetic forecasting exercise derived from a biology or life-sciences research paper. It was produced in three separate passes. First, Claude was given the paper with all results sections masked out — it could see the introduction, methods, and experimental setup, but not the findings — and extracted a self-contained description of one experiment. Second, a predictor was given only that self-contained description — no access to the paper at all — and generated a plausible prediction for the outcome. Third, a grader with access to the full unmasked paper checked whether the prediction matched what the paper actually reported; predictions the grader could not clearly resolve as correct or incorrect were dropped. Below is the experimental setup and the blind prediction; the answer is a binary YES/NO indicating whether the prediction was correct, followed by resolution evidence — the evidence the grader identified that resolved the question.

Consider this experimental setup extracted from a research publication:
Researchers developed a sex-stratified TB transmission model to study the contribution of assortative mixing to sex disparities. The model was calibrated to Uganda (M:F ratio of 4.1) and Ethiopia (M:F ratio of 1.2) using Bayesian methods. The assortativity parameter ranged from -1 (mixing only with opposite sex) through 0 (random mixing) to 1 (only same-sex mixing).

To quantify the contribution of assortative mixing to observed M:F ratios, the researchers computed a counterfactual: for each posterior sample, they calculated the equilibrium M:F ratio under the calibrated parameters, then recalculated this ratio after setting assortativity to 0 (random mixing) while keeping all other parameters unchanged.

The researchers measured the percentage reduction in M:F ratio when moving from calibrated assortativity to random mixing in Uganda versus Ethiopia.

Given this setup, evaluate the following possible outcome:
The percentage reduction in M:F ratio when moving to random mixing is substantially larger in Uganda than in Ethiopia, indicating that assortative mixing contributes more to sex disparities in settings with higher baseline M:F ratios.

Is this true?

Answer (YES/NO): YES